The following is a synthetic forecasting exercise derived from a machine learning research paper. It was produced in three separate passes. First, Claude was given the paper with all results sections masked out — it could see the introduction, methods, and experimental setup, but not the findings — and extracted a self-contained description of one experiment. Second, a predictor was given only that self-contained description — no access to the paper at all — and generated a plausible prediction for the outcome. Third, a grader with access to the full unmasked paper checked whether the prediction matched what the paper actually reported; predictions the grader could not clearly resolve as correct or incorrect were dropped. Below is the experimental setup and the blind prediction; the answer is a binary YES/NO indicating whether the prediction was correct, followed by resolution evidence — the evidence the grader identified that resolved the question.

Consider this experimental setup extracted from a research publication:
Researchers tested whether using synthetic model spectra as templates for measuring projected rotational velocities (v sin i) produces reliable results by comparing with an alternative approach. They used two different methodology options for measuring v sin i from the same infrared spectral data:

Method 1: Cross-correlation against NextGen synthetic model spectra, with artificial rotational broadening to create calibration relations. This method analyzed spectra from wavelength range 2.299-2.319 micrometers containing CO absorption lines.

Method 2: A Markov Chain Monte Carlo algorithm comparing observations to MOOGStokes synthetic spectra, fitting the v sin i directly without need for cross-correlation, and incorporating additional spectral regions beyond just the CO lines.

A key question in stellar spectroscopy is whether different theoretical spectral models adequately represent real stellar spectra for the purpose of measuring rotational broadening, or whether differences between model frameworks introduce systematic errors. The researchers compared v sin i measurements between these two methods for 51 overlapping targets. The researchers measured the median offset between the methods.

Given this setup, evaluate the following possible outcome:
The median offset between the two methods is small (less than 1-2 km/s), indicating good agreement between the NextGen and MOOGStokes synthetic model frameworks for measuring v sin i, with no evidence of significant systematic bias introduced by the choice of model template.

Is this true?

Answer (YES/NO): YES